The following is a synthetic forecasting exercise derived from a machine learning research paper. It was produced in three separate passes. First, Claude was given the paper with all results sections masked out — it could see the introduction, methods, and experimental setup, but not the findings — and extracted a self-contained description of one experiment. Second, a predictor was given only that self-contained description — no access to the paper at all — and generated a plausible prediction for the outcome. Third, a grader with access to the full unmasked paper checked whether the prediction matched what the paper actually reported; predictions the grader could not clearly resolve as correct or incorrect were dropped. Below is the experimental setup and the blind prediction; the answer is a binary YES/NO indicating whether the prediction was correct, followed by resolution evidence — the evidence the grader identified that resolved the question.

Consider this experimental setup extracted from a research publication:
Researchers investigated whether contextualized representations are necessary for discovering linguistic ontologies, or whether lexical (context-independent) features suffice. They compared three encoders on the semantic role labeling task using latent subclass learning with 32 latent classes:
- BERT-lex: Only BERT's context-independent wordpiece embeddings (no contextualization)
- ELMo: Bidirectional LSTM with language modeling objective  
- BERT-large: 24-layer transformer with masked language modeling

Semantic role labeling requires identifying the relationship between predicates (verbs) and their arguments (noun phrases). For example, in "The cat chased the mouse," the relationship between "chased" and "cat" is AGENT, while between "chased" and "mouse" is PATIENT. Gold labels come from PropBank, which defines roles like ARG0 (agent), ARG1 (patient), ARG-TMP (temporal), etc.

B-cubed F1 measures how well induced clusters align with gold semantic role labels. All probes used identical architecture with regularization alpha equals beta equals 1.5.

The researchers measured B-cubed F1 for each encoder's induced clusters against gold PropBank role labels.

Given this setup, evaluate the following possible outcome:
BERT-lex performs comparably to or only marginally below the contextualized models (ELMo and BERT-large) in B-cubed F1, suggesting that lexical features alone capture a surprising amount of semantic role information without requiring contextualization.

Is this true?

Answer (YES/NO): NO